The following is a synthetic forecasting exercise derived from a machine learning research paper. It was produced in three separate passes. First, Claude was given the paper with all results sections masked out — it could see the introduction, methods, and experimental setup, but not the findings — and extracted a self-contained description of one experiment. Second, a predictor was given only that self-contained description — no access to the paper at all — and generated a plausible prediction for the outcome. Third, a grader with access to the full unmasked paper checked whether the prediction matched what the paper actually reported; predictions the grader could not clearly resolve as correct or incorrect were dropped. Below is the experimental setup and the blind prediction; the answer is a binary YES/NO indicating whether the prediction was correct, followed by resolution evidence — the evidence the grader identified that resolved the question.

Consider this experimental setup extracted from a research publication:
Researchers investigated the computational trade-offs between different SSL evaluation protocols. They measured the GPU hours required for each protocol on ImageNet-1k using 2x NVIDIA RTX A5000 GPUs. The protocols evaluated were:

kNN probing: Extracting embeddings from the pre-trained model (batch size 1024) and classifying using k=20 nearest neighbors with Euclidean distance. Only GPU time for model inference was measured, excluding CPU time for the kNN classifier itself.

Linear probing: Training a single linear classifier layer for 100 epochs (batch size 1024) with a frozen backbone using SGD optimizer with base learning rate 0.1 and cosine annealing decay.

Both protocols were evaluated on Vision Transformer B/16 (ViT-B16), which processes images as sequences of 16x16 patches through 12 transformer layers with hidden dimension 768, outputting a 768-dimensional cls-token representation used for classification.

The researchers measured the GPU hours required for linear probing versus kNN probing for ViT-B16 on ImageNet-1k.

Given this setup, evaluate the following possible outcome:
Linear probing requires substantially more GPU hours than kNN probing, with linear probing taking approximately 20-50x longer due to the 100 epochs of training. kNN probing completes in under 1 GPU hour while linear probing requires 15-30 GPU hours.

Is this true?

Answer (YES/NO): NO